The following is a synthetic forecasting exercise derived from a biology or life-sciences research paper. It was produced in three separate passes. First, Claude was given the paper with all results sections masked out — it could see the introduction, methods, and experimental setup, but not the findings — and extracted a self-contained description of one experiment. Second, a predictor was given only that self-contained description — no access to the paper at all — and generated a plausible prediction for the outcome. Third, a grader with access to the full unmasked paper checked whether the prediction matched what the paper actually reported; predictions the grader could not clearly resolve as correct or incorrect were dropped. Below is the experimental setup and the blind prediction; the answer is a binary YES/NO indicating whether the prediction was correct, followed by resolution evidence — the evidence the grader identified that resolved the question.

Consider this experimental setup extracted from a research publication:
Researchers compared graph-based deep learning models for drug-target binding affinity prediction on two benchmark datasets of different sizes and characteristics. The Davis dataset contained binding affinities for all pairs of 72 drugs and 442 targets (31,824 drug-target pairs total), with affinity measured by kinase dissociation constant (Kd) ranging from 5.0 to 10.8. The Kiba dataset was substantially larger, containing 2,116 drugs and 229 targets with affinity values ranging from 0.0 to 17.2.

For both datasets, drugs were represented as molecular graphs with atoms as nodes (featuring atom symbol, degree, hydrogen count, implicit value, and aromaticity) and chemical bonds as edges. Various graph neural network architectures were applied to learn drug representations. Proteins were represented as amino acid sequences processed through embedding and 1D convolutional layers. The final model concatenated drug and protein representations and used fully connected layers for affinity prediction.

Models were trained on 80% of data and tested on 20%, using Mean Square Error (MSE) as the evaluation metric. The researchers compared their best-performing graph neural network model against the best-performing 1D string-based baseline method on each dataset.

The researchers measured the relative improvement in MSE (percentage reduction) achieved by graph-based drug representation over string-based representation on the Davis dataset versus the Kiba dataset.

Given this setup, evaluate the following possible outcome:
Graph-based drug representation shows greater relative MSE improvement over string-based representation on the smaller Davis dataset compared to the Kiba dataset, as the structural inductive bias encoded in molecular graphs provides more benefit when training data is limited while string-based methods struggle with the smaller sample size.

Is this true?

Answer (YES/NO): NO